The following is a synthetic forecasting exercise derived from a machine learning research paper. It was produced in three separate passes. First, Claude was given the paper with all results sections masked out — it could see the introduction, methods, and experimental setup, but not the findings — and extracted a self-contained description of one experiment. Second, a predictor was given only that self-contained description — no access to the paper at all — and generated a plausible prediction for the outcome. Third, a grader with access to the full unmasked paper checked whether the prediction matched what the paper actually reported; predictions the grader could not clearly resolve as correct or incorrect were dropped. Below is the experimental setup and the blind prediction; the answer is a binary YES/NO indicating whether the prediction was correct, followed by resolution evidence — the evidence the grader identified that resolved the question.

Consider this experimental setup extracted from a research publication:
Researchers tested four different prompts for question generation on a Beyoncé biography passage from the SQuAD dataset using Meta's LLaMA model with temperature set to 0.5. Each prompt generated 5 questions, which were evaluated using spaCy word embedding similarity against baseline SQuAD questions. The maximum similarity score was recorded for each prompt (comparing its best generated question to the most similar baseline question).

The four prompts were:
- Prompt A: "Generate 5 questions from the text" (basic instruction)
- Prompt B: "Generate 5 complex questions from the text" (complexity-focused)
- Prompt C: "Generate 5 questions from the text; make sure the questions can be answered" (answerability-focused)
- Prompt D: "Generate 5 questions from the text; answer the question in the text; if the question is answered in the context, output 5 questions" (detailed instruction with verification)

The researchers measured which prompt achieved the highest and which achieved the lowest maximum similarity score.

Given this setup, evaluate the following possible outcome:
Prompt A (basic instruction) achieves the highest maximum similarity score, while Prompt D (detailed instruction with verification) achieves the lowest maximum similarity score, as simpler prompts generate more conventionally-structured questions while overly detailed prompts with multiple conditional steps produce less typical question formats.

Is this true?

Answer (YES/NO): NO